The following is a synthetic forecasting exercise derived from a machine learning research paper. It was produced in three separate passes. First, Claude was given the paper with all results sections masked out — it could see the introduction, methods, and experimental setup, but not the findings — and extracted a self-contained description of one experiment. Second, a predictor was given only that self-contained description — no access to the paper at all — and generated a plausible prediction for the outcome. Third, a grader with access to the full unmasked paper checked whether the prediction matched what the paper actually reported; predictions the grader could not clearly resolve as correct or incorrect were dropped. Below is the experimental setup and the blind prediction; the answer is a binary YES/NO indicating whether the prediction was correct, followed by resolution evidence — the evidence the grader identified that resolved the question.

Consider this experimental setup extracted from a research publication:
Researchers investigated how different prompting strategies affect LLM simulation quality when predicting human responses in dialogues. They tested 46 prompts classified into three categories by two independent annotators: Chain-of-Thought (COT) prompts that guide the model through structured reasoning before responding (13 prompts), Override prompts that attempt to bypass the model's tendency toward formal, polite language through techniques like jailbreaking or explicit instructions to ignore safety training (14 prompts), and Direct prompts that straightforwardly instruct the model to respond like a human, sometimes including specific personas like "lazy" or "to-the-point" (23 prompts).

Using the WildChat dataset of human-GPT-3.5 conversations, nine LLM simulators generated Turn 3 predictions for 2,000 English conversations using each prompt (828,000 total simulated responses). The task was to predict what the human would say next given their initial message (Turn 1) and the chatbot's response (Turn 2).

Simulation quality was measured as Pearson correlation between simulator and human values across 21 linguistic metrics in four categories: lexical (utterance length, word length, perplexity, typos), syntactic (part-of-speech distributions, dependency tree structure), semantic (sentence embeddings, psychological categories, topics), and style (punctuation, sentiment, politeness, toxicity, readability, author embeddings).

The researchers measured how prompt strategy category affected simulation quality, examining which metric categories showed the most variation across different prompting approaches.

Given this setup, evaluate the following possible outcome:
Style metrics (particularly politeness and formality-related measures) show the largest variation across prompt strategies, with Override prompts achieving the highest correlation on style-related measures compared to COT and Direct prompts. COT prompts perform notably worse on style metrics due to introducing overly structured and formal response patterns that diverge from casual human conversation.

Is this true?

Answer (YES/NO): NO